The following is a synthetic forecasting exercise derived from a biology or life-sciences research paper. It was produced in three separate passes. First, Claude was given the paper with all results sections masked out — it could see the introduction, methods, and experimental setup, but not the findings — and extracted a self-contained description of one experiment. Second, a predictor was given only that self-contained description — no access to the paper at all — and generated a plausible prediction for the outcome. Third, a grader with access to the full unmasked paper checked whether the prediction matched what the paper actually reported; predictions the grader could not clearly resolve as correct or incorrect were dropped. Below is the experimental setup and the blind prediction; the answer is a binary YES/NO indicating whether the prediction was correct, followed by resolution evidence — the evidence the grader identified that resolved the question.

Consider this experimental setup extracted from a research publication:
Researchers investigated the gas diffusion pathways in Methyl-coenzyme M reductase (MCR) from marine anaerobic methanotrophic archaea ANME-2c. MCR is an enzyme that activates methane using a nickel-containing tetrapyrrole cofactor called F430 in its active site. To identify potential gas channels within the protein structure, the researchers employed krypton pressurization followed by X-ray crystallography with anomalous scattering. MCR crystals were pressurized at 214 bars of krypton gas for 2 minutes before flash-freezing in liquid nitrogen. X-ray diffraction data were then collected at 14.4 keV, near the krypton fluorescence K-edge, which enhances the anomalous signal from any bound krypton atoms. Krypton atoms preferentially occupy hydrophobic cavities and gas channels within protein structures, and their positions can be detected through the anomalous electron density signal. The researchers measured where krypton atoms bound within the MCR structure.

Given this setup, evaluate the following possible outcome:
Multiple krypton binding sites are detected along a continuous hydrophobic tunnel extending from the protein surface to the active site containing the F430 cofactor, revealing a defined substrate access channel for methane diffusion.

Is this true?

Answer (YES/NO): NO